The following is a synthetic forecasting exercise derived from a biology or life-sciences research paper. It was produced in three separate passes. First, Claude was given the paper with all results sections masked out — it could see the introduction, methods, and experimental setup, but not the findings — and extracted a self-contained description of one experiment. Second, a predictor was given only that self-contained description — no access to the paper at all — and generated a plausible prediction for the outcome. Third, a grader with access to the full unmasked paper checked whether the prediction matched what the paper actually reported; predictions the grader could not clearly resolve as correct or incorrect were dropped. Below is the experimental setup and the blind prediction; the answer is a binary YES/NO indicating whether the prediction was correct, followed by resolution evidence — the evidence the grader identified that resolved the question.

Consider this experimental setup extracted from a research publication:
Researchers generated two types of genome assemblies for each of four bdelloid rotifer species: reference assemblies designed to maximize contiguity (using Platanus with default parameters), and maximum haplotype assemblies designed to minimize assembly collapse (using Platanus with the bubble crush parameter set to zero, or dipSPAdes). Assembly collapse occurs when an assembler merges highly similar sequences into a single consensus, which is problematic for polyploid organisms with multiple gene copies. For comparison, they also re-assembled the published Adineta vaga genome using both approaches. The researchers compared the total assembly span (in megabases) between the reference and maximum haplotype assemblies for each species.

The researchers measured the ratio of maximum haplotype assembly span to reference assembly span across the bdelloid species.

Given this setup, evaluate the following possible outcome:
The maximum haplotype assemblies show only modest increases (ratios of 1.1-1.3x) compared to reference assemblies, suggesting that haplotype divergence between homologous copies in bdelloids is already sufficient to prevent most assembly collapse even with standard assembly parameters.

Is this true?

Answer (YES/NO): NO